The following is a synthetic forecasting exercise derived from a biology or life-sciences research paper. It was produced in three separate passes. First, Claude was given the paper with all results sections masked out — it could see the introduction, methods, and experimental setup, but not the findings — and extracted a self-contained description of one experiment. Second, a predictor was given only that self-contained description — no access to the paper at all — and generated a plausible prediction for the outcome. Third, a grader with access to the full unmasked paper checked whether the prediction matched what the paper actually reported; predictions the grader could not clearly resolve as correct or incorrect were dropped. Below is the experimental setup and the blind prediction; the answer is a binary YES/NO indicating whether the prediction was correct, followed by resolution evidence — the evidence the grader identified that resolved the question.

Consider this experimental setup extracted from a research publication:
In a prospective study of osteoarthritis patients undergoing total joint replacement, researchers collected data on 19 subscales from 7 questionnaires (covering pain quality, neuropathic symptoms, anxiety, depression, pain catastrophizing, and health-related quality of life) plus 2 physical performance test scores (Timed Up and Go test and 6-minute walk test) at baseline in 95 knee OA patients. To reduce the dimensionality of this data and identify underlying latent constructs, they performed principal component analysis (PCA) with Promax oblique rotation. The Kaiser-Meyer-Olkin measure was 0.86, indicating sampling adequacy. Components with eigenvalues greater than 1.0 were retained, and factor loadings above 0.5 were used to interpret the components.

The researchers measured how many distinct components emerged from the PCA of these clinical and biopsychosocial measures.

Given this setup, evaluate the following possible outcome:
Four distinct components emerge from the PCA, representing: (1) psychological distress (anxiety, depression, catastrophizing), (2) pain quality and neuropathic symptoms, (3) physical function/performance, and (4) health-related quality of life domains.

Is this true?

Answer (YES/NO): NO